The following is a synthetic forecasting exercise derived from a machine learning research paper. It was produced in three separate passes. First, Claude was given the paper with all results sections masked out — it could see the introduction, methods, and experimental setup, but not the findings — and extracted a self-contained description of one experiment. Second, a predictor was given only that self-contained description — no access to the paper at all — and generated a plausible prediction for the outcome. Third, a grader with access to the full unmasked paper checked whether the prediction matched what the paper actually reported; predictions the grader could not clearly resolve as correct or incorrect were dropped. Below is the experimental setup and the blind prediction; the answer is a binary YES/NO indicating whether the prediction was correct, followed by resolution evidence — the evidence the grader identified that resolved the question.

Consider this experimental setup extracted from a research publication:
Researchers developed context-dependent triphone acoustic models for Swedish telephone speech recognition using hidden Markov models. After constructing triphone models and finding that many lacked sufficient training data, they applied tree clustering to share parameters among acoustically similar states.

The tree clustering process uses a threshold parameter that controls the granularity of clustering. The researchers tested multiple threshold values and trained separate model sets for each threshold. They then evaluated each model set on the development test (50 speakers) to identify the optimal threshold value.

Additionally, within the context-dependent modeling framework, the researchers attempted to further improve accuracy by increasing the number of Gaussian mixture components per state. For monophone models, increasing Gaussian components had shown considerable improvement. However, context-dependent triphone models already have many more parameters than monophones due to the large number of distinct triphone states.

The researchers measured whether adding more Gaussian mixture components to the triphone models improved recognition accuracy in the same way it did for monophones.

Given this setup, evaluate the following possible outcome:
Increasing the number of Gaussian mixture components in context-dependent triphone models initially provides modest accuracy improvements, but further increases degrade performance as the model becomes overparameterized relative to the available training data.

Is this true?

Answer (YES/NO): NO